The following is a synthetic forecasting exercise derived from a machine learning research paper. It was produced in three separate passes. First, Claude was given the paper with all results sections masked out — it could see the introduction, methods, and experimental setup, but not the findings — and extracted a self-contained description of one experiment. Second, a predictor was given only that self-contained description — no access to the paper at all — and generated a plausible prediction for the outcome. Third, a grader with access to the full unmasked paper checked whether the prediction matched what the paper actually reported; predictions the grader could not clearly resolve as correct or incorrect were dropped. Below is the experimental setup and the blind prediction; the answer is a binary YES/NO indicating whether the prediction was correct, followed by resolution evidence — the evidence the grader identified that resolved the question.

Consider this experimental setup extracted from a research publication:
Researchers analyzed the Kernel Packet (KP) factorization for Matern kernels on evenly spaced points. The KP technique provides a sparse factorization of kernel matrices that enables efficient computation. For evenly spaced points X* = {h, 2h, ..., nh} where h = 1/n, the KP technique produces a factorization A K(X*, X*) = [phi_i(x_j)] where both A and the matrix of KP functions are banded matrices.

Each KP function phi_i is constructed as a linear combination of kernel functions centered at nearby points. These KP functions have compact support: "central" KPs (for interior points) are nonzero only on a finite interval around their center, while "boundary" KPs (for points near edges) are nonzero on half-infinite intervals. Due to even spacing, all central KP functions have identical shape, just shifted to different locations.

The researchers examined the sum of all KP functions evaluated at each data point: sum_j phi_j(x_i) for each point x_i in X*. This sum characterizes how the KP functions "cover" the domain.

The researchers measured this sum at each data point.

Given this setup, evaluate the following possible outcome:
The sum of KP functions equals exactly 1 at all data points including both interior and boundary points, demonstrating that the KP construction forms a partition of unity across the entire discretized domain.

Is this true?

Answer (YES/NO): YES